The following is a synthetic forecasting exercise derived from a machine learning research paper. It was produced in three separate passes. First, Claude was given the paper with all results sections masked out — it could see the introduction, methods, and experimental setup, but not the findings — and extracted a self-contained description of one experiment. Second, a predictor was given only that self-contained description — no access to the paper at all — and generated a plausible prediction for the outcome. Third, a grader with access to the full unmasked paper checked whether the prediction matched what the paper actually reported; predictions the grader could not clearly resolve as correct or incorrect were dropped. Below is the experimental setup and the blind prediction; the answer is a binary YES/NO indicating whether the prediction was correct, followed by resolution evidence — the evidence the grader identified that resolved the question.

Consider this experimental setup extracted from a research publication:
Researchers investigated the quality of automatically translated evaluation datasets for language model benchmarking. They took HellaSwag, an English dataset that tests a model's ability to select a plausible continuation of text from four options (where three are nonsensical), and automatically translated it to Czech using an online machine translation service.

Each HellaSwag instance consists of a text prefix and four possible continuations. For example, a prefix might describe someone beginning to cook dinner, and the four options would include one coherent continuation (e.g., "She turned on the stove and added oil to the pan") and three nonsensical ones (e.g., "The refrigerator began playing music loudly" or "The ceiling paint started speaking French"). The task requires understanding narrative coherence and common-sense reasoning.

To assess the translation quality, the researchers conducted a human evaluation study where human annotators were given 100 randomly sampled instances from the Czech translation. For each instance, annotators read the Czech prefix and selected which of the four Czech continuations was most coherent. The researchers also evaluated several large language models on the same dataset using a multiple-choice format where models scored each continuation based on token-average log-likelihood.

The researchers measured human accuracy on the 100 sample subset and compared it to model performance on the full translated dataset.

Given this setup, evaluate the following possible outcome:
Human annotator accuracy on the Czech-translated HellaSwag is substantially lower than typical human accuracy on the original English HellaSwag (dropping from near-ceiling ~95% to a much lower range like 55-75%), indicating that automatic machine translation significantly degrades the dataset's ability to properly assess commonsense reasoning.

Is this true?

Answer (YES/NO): YES